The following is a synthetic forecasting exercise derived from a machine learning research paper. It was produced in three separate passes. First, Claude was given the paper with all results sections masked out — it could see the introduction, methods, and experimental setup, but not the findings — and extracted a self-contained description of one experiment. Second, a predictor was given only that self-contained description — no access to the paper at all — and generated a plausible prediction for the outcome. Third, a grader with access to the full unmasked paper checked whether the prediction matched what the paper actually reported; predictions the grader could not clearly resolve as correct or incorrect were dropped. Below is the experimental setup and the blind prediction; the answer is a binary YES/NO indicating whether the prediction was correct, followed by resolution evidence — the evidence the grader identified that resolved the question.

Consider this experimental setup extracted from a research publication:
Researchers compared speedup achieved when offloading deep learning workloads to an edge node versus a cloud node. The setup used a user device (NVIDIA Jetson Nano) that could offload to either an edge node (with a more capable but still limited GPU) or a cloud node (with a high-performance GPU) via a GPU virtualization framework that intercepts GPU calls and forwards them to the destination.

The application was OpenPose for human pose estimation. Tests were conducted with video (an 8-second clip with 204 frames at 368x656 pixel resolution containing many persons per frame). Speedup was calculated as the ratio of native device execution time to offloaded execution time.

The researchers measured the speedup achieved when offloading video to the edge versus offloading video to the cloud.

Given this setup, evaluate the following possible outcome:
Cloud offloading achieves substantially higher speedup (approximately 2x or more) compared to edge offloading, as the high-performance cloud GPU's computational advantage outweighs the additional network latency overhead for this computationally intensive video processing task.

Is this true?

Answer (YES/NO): YES